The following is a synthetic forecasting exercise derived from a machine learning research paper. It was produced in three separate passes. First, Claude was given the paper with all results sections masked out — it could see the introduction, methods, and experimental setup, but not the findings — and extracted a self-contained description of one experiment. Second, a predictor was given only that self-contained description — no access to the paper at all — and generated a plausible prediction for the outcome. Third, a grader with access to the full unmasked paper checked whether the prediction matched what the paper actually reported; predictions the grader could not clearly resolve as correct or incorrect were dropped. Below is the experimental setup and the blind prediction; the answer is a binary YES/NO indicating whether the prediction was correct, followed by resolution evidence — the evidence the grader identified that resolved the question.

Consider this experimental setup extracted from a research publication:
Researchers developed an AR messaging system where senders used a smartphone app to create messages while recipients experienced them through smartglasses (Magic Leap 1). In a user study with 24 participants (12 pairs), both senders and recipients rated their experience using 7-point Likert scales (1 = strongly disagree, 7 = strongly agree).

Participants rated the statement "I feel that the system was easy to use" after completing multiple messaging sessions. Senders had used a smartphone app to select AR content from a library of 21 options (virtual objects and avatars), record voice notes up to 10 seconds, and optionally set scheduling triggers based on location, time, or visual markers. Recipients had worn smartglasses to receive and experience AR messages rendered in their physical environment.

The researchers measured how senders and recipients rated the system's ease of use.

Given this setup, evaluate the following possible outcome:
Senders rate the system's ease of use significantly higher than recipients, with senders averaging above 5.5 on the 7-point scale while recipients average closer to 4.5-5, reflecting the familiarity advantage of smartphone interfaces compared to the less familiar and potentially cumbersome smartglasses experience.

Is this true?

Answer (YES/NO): YES